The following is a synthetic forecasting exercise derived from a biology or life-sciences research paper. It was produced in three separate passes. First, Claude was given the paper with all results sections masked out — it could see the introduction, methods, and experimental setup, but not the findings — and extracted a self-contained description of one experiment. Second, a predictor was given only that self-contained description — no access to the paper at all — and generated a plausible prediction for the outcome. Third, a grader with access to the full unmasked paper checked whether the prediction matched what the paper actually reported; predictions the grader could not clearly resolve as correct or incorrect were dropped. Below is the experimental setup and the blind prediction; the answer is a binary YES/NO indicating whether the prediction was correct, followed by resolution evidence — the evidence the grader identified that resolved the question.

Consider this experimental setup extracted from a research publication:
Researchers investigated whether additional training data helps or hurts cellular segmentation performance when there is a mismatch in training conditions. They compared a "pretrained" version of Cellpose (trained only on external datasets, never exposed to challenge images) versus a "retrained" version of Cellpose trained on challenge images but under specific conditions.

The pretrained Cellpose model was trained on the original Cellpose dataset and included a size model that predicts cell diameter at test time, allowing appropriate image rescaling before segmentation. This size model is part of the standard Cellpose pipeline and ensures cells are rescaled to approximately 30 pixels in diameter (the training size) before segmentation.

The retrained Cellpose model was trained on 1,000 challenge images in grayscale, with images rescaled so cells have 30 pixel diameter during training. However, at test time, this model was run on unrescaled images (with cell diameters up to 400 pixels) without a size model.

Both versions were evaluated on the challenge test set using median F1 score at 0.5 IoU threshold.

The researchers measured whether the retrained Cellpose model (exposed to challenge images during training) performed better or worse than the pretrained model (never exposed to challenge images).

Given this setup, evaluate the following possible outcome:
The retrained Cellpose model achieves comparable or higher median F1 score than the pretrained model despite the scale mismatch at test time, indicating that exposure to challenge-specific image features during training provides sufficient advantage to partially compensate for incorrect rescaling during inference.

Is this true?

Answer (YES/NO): NO